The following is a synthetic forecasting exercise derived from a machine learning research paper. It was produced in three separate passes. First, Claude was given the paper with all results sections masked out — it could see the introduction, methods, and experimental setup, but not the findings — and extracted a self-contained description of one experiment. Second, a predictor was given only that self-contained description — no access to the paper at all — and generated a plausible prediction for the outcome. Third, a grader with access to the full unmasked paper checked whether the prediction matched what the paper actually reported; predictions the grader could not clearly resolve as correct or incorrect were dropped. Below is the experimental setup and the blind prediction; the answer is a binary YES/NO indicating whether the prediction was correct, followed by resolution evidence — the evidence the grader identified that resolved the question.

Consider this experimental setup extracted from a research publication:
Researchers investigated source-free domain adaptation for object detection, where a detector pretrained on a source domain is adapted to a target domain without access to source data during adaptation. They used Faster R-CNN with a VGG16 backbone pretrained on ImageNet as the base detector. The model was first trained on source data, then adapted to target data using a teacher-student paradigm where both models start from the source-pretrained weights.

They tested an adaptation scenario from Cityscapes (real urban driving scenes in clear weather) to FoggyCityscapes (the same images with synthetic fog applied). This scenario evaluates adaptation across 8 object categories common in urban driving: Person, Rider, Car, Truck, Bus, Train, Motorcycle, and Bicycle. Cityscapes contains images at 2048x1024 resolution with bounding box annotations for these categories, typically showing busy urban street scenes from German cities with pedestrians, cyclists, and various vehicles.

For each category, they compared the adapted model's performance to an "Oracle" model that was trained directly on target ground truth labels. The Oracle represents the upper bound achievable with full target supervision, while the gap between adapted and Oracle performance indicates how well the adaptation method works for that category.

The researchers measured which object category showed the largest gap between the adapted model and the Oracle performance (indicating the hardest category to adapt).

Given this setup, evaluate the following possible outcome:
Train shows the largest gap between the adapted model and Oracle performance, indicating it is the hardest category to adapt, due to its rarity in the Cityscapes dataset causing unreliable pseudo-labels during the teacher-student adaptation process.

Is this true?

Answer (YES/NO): NO